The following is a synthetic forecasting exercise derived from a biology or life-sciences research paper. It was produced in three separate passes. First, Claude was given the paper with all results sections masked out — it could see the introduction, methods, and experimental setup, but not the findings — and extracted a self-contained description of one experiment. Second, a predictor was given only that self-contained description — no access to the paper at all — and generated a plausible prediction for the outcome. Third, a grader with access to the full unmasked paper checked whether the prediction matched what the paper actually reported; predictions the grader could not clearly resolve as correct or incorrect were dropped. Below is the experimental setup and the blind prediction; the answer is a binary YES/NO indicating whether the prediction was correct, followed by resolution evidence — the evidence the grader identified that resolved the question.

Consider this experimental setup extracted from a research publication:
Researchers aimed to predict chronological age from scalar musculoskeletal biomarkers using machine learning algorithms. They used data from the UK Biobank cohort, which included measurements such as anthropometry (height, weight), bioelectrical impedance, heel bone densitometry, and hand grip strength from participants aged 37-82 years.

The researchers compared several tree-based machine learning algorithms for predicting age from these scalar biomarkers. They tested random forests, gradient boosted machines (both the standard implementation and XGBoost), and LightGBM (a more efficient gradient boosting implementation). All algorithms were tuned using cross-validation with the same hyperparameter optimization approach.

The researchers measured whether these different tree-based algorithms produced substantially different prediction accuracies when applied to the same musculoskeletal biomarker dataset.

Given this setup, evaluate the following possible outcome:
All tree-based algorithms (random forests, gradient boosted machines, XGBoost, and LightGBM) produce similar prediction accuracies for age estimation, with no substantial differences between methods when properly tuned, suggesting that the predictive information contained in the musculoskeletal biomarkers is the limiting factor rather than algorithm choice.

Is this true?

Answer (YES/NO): YES